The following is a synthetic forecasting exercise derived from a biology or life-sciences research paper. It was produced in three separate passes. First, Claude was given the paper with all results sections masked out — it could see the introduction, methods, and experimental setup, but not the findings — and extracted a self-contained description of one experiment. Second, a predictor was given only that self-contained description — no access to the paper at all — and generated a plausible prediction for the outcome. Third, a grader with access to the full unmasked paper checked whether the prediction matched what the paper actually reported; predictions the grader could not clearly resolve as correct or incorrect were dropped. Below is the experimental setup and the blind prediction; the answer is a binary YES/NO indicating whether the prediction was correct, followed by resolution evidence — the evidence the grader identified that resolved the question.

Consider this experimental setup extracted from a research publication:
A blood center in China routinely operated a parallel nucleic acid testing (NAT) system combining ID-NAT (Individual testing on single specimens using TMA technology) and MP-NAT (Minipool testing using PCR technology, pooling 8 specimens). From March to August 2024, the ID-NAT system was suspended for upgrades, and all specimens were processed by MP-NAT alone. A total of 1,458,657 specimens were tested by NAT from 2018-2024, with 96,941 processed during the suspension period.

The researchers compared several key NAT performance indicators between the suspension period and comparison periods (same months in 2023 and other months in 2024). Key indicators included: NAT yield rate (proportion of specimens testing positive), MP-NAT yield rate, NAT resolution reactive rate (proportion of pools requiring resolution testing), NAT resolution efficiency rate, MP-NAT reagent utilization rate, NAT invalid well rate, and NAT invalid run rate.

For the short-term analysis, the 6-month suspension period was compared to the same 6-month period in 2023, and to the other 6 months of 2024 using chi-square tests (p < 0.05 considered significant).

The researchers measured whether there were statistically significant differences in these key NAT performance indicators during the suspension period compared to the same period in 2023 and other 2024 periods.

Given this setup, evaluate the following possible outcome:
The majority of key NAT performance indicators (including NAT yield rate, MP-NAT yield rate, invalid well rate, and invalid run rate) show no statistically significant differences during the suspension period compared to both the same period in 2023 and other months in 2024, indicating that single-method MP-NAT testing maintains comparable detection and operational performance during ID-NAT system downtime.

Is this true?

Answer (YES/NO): YES